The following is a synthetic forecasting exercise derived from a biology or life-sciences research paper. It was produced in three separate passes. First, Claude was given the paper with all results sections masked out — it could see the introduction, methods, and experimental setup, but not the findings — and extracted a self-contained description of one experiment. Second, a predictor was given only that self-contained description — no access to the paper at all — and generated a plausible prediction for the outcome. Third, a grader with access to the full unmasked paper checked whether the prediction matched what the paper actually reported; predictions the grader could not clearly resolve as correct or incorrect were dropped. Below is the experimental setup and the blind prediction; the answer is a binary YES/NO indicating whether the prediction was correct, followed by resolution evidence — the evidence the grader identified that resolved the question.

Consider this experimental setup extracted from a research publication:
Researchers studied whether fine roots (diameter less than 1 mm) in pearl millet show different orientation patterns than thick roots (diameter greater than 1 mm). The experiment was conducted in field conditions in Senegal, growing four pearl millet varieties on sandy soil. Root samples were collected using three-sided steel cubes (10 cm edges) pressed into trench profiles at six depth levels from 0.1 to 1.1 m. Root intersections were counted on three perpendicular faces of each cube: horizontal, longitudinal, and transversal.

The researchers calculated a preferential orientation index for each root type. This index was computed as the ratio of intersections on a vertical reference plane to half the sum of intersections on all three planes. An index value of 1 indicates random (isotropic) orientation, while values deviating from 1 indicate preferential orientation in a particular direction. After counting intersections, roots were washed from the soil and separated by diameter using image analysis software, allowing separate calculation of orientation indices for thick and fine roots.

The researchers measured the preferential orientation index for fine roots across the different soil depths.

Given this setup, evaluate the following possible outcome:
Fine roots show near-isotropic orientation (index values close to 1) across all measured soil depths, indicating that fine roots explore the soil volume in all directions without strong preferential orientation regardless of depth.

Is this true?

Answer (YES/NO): YES